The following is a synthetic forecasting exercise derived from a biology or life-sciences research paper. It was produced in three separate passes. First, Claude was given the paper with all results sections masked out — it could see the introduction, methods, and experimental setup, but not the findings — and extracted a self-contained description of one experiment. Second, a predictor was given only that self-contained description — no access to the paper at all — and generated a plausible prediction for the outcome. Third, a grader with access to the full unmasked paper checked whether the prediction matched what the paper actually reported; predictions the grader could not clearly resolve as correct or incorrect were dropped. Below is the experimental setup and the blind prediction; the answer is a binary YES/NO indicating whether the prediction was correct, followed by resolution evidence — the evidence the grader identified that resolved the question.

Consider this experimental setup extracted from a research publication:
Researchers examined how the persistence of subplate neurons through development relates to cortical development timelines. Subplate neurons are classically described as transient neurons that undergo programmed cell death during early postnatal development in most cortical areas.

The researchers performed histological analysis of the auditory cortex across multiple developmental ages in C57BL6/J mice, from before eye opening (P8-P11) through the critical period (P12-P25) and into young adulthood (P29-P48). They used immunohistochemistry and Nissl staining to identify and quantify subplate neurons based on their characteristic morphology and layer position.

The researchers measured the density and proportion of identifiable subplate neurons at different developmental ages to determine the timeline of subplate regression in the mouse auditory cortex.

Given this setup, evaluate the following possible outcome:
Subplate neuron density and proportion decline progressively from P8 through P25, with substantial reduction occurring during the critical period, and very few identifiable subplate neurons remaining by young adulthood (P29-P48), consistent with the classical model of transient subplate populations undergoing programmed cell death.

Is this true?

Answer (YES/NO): NO